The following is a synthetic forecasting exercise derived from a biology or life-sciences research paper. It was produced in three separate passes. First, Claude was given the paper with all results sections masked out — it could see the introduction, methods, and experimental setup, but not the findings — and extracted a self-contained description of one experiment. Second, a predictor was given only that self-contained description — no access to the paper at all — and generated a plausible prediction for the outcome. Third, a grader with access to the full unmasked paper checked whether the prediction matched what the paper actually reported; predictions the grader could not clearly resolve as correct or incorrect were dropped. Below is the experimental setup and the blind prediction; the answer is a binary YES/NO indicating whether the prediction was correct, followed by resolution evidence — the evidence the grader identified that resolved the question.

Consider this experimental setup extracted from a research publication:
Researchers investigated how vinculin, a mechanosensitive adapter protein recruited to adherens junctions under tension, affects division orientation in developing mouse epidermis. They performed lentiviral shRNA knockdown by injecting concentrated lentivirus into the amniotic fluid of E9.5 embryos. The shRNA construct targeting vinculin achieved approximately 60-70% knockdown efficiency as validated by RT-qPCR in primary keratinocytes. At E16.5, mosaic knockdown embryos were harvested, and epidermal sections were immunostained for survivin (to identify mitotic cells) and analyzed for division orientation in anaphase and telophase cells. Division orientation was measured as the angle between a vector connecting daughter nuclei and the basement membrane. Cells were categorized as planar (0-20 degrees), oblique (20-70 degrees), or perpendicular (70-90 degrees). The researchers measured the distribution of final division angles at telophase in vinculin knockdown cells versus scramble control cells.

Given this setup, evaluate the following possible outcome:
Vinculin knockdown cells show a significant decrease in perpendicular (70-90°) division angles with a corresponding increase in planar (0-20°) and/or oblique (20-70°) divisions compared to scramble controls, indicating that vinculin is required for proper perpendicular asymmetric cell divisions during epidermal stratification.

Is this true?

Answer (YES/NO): NO